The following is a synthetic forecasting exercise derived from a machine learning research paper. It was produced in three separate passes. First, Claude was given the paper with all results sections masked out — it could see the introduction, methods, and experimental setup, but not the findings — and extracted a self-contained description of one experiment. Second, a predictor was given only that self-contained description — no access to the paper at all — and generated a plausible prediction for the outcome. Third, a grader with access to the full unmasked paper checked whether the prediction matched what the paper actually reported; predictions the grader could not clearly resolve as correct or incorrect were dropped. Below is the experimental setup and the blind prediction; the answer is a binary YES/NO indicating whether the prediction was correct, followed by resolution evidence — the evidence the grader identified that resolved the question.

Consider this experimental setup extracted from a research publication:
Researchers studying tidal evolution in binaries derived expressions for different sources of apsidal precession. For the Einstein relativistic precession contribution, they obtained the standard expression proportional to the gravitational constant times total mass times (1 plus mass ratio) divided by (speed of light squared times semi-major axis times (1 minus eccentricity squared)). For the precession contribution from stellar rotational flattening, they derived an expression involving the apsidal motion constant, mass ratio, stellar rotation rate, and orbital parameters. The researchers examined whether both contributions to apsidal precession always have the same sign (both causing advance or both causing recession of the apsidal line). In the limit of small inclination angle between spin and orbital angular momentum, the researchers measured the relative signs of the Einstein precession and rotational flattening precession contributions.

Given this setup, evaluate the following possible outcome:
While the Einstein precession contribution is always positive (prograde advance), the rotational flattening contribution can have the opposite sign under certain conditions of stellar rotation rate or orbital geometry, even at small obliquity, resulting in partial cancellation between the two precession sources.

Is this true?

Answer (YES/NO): NO